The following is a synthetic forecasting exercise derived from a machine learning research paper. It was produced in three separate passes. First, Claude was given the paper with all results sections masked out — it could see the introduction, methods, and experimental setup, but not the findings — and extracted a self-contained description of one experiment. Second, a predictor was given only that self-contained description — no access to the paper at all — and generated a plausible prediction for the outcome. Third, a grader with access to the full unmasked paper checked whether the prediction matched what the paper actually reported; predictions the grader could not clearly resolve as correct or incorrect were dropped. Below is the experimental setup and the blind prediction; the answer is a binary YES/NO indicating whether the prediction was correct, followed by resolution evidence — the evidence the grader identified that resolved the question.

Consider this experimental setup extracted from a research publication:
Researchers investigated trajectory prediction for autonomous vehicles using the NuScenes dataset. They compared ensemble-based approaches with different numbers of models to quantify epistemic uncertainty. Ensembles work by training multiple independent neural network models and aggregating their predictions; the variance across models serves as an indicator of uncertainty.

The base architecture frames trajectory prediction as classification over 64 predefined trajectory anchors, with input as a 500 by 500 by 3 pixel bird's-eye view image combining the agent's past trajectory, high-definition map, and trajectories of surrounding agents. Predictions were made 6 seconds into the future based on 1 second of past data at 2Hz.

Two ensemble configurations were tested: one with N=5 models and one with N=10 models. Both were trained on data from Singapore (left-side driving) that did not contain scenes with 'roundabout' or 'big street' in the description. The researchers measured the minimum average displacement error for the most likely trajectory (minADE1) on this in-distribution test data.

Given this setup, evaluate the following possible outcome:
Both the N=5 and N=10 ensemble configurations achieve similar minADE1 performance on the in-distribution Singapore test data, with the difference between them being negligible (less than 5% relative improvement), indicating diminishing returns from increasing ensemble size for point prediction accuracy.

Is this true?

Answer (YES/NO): YES